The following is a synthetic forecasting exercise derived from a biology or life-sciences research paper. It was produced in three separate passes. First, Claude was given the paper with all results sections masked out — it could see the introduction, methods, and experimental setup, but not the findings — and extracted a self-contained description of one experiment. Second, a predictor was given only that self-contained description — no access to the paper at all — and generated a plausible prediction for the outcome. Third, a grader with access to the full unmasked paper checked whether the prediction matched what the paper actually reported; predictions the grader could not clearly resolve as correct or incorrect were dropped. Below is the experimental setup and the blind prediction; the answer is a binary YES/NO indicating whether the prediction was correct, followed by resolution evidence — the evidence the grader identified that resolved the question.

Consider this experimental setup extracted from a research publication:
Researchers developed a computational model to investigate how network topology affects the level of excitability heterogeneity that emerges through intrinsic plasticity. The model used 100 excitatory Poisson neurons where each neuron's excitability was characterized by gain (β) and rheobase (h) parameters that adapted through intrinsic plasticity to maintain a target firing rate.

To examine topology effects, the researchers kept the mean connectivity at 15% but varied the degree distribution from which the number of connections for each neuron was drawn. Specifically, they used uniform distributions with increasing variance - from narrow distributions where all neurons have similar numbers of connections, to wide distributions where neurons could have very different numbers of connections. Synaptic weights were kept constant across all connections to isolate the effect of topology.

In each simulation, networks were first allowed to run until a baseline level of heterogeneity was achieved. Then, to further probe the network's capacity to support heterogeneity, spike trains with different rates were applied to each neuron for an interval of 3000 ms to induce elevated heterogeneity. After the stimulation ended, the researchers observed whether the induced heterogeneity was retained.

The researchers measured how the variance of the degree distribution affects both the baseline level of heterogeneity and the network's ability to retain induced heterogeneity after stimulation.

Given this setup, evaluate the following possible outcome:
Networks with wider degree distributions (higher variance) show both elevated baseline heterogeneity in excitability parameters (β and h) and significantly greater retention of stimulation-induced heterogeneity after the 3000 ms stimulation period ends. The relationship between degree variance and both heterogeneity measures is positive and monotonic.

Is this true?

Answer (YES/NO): NO